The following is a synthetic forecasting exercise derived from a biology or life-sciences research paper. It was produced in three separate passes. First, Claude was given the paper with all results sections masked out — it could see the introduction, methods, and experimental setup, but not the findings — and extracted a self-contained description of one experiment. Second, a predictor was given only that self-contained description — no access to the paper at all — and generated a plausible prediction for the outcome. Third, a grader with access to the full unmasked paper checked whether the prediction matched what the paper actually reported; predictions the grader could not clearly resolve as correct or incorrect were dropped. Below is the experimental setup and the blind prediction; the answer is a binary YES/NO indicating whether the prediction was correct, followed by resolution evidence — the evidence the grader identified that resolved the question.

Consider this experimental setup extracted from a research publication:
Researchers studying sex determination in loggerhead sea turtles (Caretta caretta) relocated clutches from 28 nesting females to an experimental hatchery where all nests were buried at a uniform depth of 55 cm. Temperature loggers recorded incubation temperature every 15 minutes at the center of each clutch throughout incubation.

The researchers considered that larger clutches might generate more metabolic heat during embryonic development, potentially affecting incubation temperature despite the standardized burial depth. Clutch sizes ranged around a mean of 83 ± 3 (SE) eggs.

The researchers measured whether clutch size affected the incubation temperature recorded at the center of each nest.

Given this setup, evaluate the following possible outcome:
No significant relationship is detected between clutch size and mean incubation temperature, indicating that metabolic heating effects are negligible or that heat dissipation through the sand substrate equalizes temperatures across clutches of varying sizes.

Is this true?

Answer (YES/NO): NO